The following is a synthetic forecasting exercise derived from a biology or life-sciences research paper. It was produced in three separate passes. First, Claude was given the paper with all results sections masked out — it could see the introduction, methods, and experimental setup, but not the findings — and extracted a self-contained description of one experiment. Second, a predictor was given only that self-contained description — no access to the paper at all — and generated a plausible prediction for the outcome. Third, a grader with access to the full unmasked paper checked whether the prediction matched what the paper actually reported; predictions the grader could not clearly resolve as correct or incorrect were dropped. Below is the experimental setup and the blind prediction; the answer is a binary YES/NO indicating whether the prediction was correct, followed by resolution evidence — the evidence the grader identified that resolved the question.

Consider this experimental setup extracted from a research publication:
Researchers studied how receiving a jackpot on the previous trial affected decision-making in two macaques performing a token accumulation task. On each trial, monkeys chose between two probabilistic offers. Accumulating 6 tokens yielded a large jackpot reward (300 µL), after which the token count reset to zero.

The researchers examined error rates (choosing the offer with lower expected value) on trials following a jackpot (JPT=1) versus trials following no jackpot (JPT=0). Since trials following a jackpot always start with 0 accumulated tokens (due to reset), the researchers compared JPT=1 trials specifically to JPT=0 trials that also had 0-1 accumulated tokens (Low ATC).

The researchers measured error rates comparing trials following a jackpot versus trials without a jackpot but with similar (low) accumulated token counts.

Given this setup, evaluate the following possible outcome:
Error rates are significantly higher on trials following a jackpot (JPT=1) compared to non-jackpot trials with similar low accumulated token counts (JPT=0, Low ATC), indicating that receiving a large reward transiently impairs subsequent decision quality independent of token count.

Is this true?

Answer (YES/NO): NO